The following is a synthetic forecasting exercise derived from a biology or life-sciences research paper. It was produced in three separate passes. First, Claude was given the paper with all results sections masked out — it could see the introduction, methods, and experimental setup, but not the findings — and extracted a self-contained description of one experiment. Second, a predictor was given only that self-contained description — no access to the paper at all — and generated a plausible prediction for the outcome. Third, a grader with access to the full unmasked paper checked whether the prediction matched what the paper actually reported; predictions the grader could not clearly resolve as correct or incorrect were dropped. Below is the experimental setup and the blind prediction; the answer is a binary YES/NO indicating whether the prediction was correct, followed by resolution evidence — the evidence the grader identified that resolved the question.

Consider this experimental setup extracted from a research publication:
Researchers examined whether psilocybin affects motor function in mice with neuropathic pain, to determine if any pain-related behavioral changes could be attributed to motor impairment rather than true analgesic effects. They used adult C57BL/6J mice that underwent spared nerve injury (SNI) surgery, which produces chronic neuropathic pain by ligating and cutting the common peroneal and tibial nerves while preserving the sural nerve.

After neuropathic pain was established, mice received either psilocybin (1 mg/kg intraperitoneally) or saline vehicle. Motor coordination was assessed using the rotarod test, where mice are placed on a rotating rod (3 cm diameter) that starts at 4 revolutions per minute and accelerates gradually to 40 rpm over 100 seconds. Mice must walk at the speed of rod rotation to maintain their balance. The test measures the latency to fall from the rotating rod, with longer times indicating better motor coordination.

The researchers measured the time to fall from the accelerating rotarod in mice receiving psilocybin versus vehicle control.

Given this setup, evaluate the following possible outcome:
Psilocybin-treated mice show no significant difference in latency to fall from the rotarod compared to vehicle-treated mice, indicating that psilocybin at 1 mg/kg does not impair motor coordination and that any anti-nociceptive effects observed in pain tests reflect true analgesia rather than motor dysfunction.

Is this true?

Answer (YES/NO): YES